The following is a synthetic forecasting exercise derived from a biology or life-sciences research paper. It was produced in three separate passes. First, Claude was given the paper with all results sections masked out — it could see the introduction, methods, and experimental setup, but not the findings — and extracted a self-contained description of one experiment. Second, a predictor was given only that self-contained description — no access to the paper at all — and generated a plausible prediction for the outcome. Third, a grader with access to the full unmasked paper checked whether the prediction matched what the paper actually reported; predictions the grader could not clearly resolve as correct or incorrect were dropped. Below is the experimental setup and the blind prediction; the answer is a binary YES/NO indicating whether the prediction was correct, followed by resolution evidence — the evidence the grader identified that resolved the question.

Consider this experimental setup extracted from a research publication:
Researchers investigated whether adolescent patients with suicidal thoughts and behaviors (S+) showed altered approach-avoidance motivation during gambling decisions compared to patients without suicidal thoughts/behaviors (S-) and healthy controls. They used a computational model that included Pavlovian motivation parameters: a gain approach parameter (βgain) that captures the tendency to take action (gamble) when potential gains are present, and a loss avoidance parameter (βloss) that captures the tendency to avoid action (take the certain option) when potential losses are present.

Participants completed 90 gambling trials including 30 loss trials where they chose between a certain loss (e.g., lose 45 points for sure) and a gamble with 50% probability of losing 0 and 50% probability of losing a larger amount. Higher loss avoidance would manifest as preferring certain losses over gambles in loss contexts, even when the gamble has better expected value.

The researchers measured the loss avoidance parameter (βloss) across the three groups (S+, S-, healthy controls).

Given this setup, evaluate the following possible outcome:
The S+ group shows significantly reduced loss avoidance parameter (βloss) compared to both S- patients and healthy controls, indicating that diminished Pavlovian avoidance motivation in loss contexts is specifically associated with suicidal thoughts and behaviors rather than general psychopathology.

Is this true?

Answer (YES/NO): NO